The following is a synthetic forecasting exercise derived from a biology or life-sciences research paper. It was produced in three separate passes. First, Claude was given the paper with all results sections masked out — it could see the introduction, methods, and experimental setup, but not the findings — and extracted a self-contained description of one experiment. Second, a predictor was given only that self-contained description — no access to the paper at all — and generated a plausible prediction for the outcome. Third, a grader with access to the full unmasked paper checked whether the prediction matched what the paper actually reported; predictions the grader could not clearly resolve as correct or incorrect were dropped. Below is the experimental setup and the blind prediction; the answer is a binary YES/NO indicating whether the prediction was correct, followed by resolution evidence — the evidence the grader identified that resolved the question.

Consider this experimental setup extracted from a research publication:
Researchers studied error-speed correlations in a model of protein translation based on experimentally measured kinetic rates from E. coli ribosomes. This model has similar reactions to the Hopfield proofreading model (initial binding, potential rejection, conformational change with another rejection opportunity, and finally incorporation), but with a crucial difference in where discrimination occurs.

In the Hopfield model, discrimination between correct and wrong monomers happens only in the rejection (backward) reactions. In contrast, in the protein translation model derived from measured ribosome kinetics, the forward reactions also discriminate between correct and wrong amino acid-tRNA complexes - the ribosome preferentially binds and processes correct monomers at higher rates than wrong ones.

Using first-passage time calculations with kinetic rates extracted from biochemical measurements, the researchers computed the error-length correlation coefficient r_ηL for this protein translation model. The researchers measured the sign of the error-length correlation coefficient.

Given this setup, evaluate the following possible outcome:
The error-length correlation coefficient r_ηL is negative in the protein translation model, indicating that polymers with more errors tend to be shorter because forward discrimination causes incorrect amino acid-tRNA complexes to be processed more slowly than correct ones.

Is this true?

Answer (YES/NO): YES